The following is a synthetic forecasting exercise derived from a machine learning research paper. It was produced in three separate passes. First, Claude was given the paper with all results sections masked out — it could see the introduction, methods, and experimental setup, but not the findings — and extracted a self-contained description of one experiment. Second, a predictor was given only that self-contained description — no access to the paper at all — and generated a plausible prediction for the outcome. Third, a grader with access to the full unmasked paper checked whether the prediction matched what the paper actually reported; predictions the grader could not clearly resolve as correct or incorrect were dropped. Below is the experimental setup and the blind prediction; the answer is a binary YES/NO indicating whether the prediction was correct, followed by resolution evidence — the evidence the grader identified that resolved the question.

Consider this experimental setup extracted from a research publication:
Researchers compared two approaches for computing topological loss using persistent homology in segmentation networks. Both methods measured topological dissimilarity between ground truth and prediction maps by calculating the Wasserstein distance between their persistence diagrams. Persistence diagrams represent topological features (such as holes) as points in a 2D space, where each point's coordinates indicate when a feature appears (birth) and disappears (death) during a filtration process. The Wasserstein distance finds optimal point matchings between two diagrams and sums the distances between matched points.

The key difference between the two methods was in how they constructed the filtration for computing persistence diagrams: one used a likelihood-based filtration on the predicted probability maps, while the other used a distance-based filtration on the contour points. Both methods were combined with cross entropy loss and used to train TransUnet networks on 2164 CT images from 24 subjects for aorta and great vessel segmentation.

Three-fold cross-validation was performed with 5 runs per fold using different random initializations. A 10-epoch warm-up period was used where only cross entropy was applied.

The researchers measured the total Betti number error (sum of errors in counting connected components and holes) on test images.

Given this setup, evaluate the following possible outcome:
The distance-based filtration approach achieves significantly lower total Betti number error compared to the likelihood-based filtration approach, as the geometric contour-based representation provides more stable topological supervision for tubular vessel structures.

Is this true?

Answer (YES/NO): NO